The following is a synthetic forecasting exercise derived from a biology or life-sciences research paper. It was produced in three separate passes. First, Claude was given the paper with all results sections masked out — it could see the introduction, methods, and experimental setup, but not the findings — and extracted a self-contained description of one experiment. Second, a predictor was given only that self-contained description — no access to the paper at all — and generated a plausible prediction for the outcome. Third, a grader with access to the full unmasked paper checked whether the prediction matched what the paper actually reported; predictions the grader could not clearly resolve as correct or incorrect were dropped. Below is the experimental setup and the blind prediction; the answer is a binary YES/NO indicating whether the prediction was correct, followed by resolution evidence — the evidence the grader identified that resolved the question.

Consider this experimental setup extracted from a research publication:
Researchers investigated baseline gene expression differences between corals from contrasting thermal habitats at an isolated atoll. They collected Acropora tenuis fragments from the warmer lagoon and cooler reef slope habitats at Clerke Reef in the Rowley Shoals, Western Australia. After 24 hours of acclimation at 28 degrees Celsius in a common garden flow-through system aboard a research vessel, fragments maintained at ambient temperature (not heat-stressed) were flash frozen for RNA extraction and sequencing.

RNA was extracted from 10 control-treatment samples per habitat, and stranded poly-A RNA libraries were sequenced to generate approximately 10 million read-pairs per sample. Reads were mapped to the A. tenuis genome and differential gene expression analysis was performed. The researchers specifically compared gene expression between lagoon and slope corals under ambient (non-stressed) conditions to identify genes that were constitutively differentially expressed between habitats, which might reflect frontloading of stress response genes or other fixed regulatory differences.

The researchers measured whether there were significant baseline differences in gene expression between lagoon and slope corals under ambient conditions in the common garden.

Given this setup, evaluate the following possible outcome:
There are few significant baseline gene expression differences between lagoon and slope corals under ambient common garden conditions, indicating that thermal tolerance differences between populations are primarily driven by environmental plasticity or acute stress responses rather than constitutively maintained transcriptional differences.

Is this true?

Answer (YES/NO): NO